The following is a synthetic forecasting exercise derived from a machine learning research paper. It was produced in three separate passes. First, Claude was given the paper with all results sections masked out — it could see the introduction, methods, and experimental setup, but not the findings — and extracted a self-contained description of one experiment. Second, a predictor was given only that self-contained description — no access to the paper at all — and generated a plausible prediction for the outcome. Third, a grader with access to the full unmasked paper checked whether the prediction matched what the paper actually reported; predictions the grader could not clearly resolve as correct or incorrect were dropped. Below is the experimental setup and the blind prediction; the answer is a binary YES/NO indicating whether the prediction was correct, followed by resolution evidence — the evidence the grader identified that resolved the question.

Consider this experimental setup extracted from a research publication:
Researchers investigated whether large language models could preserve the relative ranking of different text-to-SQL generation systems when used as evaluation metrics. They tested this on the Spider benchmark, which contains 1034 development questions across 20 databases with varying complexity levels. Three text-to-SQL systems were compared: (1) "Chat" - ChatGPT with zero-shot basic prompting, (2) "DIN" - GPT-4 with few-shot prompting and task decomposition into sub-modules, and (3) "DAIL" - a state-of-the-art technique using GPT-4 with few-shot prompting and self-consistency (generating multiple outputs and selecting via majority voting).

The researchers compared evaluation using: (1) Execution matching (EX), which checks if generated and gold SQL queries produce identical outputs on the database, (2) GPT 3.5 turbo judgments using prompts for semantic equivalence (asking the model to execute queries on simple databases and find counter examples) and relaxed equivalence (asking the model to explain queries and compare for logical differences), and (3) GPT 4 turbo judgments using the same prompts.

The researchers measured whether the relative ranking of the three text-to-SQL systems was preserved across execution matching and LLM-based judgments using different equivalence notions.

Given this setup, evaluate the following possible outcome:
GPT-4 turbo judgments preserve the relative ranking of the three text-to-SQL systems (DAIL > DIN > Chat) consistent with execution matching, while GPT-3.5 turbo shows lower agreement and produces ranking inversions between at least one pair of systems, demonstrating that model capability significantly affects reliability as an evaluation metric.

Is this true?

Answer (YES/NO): NO